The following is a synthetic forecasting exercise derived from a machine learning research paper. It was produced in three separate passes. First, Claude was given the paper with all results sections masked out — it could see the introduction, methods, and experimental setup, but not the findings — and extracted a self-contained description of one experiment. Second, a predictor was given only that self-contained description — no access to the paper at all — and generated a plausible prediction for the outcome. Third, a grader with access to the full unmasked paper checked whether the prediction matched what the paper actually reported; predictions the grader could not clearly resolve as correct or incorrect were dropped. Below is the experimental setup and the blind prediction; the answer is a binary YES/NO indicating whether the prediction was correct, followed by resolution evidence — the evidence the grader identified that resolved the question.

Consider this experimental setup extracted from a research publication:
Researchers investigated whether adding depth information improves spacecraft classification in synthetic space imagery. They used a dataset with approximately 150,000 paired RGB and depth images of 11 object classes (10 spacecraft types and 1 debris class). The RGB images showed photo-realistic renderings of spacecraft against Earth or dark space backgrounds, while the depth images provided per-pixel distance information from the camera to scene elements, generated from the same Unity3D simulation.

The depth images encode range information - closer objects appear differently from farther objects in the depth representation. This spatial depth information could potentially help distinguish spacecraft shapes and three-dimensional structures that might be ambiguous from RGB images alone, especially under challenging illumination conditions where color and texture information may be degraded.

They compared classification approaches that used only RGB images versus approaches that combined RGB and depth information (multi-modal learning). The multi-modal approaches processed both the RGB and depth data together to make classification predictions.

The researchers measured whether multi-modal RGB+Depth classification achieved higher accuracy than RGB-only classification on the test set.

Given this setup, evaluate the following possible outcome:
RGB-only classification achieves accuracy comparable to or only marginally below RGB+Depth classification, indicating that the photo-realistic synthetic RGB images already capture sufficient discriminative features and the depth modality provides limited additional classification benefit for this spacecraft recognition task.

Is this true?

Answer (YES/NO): NO